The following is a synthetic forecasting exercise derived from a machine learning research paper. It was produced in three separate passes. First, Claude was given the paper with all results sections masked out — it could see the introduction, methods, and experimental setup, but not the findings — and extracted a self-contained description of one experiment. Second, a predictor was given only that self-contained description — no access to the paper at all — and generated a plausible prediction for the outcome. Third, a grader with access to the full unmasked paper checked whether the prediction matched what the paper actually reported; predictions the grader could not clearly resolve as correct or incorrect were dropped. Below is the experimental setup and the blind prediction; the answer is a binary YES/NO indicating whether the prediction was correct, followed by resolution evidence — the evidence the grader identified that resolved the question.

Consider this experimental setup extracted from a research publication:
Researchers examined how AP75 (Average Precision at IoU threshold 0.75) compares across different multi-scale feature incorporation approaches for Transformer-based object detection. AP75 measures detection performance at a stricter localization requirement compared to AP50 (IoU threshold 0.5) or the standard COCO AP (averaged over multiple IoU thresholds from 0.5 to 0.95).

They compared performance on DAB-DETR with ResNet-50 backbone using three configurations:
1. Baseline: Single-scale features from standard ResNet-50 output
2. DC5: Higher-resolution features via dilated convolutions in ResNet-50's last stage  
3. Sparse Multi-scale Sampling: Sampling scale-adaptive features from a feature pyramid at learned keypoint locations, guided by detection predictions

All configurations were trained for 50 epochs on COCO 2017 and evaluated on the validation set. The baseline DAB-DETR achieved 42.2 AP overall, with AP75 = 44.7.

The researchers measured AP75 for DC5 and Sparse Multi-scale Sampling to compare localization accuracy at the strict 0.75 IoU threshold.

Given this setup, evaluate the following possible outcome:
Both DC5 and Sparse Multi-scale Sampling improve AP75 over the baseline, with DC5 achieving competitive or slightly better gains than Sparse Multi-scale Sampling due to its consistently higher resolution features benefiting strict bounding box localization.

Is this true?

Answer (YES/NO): NO